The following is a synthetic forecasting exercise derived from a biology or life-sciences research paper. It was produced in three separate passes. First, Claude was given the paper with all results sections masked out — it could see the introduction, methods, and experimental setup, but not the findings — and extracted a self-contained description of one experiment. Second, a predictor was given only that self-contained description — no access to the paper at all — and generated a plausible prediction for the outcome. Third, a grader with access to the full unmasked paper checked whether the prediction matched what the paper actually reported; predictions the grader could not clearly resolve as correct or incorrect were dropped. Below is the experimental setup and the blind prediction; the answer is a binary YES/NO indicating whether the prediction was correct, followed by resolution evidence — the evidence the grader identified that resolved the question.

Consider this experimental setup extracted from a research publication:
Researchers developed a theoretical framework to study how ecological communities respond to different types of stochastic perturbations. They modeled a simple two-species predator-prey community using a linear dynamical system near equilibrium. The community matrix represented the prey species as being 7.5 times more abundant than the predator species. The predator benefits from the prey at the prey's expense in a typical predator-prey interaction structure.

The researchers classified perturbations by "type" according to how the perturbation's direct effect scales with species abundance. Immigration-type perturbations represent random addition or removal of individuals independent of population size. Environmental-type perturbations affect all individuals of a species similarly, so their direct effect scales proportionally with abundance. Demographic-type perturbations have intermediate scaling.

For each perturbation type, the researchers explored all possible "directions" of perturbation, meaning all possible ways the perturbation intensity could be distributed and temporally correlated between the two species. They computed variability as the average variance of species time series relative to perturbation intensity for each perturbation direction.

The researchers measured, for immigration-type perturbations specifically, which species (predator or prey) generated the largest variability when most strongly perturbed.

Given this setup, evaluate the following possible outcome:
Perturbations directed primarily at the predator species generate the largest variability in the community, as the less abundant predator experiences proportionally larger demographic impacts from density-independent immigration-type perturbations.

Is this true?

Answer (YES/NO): YES